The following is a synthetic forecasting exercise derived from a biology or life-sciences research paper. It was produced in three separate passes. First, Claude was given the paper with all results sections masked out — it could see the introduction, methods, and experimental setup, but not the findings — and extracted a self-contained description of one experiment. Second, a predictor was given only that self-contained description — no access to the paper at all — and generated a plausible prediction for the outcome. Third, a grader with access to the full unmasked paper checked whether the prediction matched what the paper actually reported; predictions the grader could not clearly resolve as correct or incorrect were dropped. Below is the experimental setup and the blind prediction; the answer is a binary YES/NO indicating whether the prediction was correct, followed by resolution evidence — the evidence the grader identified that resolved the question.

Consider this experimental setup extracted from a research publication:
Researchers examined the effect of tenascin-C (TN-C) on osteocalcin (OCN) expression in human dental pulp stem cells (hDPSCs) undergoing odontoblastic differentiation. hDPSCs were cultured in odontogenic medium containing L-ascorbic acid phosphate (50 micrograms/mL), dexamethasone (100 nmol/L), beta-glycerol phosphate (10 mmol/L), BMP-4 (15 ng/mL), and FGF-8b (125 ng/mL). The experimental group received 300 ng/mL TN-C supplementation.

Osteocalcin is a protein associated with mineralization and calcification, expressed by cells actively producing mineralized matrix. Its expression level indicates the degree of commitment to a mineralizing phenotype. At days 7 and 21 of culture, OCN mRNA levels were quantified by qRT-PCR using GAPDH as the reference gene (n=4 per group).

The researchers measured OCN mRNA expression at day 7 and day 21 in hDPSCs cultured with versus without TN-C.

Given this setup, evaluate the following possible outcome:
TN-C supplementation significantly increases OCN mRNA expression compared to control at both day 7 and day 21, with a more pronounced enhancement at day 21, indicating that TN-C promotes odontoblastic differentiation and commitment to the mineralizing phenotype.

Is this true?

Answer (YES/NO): NO